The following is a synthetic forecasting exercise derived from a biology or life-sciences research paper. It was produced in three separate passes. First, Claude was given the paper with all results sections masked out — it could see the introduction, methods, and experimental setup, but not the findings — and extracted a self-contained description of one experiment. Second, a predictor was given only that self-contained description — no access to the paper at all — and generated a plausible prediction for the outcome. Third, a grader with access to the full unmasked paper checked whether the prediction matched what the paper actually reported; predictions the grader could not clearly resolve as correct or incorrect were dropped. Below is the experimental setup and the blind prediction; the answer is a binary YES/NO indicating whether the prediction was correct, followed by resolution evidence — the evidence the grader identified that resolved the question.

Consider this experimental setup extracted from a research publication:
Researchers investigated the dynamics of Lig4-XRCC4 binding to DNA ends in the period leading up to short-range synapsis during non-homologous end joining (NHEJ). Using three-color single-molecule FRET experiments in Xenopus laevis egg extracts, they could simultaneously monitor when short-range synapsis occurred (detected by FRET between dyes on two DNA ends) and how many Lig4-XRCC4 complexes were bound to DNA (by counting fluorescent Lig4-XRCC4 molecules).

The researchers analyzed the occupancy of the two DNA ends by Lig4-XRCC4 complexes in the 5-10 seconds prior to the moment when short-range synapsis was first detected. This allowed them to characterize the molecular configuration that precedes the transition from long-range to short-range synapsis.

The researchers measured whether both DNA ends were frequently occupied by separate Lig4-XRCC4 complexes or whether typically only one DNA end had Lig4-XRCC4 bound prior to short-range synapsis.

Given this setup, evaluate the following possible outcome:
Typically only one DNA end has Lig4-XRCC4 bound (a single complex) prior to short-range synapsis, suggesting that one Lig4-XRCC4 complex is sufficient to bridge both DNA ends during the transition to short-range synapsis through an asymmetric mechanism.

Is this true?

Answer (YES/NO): NO